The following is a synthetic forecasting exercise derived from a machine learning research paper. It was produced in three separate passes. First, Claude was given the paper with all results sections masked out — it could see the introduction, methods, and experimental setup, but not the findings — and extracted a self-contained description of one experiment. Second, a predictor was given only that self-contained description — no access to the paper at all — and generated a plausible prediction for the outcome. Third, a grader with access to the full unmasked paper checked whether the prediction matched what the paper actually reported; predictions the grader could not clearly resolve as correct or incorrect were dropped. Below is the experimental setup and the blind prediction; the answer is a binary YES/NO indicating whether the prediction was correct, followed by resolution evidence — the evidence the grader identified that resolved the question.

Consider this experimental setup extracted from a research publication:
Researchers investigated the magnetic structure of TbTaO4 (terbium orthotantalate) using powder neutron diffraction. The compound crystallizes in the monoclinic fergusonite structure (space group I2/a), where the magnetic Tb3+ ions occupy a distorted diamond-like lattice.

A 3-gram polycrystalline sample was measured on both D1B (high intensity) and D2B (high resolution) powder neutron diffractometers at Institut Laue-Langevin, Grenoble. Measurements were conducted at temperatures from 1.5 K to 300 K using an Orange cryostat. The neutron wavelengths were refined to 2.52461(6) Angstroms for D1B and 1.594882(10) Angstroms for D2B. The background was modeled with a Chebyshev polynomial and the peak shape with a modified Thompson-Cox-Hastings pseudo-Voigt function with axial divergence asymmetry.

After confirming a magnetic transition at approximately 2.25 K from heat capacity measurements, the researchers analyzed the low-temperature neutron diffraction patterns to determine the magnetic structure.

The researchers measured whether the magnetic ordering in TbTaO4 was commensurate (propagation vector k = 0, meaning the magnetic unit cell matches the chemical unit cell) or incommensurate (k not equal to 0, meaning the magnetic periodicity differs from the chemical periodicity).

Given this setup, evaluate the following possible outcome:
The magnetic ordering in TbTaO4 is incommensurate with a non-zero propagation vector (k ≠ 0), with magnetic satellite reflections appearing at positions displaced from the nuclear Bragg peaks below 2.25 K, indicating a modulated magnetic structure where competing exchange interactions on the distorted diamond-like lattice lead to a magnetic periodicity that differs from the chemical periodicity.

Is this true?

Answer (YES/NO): NO